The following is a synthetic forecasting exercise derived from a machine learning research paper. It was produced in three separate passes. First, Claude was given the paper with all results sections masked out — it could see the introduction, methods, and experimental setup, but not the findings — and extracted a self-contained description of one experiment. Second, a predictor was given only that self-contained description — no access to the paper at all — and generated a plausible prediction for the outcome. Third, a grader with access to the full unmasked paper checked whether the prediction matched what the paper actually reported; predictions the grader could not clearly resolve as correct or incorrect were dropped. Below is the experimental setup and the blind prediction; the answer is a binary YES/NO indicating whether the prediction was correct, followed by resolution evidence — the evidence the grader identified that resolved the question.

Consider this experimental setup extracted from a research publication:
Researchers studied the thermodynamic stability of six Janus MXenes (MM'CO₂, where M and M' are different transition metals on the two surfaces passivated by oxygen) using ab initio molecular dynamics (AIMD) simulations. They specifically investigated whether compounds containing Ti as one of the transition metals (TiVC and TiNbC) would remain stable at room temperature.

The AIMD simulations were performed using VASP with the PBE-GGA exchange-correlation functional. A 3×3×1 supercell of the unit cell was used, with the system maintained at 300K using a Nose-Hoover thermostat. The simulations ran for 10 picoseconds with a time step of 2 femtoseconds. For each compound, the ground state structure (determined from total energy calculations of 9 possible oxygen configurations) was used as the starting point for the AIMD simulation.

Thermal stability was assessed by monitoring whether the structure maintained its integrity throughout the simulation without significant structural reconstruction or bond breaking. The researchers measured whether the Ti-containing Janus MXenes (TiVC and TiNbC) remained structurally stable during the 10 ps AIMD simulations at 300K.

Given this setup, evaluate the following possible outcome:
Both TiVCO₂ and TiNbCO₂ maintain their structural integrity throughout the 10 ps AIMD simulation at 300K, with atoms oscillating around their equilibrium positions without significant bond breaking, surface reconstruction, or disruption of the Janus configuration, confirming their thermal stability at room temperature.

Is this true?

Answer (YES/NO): NO